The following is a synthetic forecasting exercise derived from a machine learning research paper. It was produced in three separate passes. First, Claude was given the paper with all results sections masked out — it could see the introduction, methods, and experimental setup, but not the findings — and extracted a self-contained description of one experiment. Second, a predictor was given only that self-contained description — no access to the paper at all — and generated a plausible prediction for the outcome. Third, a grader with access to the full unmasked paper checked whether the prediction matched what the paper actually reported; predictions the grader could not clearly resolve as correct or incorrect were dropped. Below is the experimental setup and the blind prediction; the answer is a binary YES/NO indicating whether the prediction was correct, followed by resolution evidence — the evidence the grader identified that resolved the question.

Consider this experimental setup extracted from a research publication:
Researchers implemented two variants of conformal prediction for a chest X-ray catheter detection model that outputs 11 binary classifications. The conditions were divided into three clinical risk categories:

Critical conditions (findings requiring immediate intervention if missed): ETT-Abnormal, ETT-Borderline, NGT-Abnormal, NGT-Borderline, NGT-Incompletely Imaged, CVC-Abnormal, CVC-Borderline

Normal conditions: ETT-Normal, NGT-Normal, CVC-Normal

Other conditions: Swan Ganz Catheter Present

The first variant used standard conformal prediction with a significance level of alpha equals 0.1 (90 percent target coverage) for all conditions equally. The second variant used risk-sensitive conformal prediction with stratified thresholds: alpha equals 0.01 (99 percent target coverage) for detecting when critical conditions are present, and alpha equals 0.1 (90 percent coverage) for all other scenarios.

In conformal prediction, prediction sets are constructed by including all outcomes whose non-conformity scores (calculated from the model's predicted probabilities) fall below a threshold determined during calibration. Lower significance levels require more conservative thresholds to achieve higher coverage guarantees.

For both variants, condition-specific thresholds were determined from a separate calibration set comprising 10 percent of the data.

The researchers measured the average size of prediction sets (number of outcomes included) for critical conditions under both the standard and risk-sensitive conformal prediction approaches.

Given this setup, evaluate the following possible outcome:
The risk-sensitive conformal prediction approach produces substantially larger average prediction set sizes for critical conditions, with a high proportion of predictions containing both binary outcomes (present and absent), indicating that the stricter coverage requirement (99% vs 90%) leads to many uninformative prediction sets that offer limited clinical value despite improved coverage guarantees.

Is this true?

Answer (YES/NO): NO